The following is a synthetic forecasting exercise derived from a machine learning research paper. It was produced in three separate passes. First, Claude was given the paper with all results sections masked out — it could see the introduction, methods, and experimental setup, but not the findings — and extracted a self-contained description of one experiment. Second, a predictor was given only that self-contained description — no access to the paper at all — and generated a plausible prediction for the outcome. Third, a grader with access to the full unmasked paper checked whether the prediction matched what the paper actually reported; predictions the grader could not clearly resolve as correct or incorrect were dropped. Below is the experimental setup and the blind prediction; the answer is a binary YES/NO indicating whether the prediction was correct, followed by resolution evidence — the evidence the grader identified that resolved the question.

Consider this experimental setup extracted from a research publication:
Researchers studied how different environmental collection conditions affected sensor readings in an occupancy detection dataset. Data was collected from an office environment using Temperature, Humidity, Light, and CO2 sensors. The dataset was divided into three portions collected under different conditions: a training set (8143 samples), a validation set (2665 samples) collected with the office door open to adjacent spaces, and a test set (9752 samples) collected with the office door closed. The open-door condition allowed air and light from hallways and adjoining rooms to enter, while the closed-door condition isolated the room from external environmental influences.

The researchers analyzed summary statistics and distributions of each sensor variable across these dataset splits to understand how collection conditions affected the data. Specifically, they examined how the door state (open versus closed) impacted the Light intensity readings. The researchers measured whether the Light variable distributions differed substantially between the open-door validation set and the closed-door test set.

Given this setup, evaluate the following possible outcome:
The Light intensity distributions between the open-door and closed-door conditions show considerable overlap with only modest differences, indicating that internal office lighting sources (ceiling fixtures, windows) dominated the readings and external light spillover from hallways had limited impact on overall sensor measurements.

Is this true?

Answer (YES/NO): NO